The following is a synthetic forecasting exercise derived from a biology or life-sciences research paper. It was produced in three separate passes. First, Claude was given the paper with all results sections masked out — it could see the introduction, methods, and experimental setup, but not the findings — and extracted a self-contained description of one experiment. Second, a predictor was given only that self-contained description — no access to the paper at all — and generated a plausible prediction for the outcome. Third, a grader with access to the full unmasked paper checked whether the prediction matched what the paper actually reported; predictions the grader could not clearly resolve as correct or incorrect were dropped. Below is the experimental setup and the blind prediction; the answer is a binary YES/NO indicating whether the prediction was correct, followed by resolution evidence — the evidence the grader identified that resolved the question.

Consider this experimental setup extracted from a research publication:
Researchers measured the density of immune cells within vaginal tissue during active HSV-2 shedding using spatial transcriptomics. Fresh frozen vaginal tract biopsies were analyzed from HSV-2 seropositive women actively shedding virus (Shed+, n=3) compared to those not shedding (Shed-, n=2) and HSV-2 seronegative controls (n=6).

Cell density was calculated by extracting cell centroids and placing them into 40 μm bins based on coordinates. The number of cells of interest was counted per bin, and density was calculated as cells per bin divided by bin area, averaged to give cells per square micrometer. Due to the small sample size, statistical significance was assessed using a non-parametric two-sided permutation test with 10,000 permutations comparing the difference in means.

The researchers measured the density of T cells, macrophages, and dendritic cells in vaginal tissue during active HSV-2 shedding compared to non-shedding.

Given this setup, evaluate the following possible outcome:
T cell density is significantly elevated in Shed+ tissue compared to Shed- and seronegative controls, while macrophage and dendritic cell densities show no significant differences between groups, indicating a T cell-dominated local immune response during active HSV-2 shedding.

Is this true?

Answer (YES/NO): NO